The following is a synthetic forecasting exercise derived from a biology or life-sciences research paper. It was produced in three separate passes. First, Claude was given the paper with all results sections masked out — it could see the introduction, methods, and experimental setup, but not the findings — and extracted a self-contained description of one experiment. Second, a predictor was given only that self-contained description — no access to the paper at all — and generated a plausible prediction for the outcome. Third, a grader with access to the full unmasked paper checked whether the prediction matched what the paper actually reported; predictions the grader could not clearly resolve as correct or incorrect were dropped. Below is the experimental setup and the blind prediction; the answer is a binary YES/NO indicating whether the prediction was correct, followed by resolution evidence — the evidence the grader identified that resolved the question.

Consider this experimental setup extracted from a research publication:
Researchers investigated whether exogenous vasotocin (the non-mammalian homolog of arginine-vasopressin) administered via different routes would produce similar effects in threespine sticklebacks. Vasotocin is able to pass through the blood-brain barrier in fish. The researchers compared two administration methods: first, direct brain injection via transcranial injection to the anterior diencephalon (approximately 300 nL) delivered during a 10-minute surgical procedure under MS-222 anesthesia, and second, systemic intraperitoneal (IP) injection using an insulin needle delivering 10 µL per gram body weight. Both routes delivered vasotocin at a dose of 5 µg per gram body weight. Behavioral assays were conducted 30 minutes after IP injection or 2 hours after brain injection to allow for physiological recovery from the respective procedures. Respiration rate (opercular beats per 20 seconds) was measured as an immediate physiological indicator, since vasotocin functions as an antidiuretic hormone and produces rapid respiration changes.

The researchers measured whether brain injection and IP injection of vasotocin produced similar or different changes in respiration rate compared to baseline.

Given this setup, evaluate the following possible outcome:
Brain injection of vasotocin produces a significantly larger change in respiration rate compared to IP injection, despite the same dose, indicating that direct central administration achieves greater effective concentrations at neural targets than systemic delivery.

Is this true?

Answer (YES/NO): NO